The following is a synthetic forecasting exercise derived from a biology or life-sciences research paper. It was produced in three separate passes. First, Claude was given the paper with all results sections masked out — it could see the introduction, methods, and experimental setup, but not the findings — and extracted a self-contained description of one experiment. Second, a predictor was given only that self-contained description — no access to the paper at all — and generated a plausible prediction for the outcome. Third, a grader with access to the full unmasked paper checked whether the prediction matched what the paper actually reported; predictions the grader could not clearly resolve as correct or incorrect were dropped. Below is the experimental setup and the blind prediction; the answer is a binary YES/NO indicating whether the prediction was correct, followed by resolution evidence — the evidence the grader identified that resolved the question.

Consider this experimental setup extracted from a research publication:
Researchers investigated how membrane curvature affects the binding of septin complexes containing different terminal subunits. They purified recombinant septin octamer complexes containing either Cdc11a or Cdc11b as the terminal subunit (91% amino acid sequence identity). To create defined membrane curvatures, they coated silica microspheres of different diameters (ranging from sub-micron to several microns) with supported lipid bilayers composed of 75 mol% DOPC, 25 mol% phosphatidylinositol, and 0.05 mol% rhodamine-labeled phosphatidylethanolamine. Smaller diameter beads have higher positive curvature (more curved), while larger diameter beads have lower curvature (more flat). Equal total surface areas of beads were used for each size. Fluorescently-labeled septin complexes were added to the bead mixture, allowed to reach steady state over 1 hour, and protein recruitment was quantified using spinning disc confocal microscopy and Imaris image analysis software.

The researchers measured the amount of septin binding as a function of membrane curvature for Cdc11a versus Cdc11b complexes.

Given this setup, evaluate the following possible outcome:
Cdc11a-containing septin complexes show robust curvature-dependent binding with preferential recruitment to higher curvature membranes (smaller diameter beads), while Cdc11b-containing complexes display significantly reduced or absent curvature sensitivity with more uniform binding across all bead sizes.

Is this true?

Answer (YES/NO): NO